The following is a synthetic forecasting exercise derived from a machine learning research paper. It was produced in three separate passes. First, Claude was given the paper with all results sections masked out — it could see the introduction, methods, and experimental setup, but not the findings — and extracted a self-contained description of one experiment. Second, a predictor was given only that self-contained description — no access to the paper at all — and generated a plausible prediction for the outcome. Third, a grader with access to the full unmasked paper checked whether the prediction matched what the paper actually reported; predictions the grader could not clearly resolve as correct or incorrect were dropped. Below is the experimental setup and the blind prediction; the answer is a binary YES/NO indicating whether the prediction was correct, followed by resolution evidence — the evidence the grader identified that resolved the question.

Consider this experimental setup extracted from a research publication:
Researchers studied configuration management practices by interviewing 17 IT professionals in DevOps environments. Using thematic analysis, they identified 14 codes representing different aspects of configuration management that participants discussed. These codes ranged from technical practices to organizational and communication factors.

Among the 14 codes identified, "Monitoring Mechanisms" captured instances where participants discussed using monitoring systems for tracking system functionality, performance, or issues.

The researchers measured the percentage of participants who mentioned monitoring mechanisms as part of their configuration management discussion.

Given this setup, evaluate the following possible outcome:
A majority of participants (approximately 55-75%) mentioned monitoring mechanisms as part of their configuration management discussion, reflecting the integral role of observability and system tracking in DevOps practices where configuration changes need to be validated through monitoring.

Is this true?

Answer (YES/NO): NO